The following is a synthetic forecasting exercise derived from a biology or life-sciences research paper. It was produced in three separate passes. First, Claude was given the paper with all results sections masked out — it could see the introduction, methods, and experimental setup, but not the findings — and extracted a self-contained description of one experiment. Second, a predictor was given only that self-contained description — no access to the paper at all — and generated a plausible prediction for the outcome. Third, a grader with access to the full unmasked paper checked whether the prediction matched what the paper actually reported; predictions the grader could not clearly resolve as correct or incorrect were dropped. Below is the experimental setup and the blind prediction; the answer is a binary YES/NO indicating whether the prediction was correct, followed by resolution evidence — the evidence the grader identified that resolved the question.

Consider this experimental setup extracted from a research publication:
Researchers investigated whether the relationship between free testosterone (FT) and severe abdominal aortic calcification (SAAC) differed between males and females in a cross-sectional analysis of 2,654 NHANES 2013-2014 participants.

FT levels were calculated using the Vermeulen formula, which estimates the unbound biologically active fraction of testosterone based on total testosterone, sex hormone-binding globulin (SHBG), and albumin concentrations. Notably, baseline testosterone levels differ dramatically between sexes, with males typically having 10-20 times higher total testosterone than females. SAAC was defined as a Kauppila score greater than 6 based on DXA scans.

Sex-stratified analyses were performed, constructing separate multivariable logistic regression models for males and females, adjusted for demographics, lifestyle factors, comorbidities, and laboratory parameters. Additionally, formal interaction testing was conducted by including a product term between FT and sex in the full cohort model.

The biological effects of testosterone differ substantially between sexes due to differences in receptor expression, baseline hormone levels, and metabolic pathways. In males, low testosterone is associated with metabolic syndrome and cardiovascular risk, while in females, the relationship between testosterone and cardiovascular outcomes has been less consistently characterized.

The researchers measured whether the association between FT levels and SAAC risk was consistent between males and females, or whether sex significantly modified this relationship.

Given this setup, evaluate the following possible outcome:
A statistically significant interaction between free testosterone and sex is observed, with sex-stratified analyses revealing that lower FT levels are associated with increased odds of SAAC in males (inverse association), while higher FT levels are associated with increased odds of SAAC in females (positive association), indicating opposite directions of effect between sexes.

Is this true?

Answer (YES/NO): NO